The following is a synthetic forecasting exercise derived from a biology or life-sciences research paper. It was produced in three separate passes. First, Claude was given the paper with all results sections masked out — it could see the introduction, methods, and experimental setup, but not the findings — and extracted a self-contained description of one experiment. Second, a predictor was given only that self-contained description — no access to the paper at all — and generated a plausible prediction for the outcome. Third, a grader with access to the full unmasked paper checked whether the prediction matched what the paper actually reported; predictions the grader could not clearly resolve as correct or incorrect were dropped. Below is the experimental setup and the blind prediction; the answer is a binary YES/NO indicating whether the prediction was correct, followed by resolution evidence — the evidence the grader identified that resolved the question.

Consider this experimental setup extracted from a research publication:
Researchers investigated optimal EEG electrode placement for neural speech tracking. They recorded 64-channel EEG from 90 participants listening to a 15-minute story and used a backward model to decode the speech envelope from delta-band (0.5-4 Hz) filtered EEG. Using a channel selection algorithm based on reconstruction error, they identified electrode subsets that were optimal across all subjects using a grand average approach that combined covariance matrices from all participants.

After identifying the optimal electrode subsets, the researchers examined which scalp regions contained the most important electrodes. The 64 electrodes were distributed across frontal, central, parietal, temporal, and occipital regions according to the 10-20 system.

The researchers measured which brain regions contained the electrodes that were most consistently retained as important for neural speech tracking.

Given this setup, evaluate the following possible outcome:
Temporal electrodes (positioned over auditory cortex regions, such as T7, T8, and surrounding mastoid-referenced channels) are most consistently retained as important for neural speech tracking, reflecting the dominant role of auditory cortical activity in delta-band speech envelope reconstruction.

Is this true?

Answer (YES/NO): YES